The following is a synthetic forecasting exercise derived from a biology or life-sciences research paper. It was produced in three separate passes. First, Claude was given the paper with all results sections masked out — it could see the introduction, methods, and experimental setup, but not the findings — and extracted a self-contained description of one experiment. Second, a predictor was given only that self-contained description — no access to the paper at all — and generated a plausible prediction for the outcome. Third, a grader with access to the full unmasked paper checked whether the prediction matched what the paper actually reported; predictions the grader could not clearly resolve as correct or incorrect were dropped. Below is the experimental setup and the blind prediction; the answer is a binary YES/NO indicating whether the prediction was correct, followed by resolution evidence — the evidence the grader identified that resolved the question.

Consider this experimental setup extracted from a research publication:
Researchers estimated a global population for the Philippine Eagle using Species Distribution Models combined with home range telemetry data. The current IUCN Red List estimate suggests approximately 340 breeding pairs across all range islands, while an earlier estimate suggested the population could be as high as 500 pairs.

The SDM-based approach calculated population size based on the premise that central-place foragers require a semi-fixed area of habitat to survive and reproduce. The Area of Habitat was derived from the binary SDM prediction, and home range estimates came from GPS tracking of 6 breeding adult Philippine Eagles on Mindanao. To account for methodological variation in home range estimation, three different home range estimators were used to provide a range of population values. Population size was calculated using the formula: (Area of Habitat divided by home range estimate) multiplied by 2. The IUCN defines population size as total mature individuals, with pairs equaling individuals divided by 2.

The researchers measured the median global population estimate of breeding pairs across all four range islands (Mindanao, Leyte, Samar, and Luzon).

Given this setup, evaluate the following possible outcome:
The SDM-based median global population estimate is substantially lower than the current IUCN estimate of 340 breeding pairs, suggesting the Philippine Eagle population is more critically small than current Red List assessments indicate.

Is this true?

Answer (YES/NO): NO